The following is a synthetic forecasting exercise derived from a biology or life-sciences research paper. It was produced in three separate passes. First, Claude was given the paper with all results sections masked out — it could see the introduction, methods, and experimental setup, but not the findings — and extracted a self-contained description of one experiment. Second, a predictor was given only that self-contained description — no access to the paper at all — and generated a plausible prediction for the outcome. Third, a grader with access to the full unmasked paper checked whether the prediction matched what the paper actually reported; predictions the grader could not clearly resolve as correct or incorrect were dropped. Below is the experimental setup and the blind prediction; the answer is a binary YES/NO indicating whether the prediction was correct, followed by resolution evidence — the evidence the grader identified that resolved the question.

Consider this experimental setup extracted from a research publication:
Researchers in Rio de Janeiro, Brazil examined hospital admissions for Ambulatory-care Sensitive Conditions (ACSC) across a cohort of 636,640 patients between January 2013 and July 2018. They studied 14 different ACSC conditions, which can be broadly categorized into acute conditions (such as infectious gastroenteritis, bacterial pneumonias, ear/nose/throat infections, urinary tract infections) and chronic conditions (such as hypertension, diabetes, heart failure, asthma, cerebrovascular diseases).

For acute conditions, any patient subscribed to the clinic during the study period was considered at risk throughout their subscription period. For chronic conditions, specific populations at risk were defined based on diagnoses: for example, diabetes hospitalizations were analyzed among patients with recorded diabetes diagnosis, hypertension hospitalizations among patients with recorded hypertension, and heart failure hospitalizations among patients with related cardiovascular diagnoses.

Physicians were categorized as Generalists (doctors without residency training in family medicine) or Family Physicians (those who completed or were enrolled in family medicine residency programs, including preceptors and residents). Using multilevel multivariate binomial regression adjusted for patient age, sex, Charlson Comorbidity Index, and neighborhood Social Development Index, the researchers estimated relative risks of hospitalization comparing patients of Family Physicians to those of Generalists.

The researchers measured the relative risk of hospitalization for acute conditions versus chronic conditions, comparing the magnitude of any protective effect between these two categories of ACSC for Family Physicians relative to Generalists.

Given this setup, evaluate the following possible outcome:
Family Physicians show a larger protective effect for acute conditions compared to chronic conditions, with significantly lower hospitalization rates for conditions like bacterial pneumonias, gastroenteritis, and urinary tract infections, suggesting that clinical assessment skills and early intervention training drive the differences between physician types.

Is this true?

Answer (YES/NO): NO